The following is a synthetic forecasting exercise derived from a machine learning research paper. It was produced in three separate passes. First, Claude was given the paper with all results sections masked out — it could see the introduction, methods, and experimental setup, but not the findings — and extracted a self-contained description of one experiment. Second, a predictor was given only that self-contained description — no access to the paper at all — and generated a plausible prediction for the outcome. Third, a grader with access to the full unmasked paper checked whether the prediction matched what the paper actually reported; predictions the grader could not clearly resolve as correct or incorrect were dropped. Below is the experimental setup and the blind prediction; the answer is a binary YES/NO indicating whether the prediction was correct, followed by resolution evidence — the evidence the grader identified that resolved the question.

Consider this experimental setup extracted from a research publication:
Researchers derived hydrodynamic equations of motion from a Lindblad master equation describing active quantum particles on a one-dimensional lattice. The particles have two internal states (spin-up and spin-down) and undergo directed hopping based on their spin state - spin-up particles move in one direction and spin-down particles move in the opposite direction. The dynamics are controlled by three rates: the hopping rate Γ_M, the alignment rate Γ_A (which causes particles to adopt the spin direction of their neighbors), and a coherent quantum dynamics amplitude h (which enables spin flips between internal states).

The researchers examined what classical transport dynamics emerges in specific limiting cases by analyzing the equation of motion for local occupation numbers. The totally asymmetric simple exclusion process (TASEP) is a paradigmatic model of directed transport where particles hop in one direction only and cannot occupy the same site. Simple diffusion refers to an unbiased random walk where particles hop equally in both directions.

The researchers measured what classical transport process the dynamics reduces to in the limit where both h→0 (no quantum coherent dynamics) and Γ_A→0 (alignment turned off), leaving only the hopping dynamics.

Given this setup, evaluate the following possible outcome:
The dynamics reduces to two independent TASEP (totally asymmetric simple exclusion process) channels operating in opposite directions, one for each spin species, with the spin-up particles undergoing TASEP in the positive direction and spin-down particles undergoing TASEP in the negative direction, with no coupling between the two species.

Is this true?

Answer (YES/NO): YES